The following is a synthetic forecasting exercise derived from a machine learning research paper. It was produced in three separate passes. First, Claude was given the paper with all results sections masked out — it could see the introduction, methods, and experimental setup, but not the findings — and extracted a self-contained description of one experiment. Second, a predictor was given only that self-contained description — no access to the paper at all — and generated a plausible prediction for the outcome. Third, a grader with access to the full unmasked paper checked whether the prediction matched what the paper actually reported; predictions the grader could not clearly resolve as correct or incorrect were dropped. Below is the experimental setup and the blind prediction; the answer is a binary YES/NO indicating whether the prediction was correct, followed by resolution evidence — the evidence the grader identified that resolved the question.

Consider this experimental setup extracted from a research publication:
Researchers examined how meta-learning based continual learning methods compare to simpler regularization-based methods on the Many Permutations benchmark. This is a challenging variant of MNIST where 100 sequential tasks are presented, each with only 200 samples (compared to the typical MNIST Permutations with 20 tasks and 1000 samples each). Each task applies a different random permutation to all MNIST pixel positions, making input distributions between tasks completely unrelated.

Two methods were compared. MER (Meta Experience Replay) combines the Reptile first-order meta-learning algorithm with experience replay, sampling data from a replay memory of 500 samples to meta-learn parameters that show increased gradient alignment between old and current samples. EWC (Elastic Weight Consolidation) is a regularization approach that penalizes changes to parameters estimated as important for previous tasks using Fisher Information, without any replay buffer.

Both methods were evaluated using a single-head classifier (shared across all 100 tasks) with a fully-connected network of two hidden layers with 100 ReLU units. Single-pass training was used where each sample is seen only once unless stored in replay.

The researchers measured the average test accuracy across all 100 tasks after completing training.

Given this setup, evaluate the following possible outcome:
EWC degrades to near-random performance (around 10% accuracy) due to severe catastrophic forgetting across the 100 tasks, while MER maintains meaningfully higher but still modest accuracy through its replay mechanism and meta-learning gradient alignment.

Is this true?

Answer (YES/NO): NO